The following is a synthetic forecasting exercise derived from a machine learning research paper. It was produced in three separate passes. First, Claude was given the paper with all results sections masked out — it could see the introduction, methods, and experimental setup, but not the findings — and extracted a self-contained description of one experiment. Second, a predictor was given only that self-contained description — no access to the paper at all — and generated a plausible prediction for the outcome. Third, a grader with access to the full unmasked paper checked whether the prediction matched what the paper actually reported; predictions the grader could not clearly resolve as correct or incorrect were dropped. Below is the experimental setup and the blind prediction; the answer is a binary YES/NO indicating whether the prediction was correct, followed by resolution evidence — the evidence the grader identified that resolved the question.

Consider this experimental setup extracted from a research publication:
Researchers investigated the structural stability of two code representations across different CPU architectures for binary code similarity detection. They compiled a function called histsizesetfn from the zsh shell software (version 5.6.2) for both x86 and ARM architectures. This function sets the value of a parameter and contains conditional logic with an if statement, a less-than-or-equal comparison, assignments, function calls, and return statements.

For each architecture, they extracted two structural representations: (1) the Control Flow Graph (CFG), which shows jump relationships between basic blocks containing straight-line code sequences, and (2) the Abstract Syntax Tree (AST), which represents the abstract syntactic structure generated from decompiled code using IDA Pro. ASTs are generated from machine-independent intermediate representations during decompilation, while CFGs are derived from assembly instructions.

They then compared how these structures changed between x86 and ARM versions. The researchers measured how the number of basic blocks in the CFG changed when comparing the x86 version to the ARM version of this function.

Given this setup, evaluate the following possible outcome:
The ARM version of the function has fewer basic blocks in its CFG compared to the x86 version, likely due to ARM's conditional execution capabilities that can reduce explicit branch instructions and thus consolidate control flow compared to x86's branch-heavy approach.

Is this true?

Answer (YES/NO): YES